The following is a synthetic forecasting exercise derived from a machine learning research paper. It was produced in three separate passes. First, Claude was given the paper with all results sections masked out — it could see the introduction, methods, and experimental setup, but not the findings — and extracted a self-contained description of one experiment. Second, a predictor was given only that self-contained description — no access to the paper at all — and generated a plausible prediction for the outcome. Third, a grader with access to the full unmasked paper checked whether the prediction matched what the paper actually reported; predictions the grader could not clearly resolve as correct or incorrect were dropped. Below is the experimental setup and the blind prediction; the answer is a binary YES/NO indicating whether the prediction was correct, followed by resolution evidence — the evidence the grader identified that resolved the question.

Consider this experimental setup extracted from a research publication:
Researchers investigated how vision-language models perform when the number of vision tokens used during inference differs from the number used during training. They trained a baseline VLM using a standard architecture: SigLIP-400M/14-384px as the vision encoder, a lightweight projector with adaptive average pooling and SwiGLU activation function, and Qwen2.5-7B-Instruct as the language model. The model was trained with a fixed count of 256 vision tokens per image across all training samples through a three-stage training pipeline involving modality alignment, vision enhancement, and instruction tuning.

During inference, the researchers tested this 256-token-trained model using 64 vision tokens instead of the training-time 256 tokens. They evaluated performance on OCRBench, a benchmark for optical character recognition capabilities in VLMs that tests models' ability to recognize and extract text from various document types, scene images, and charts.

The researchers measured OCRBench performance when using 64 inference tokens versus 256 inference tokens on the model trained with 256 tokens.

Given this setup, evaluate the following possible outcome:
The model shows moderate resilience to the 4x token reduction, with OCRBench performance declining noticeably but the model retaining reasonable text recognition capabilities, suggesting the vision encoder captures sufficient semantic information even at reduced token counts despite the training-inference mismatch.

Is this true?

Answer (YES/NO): NO